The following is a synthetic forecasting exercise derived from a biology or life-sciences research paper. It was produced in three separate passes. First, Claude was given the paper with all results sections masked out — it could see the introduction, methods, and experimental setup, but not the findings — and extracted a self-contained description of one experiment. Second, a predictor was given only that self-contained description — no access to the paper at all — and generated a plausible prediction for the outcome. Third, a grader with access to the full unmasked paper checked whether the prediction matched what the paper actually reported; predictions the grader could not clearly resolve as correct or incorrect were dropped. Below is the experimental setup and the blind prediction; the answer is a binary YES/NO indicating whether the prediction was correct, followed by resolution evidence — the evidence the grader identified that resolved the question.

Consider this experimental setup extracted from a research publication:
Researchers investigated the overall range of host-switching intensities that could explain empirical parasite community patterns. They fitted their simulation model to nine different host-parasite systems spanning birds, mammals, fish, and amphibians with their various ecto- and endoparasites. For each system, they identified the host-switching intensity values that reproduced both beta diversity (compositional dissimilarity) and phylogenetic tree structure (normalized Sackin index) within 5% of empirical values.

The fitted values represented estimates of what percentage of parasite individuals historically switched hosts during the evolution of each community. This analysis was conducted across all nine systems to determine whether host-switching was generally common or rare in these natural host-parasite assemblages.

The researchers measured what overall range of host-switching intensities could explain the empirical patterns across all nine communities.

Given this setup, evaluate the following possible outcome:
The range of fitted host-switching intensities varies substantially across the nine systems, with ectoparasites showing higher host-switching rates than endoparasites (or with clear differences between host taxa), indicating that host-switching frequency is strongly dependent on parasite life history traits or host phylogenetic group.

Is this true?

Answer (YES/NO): NO